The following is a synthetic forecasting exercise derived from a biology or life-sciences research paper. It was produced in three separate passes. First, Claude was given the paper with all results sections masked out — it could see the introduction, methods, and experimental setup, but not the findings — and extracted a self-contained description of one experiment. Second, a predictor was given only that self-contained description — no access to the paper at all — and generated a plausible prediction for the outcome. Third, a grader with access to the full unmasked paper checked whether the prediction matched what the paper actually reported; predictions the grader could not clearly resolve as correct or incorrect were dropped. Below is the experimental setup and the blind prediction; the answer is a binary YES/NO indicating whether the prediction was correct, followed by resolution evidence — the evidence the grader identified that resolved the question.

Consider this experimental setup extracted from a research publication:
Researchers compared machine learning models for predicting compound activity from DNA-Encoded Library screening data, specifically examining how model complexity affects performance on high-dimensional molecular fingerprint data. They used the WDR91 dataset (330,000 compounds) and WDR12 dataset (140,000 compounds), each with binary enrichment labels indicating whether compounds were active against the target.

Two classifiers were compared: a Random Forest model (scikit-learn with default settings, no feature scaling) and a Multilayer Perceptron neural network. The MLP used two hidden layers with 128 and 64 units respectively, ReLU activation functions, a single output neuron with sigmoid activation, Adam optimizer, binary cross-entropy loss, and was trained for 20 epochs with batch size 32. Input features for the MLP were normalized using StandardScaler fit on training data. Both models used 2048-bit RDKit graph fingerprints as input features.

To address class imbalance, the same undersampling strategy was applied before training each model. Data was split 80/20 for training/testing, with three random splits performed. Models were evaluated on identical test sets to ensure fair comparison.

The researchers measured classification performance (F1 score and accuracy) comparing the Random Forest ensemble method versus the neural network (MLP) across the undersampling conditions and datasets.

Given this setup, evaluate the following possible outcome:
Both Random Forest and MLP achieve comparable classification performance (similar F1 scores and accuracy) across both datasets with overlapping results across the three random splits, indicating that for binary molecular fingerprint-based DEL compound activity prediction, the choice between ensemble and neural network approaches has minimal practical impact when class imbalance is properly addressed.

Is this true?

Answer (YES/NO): NO